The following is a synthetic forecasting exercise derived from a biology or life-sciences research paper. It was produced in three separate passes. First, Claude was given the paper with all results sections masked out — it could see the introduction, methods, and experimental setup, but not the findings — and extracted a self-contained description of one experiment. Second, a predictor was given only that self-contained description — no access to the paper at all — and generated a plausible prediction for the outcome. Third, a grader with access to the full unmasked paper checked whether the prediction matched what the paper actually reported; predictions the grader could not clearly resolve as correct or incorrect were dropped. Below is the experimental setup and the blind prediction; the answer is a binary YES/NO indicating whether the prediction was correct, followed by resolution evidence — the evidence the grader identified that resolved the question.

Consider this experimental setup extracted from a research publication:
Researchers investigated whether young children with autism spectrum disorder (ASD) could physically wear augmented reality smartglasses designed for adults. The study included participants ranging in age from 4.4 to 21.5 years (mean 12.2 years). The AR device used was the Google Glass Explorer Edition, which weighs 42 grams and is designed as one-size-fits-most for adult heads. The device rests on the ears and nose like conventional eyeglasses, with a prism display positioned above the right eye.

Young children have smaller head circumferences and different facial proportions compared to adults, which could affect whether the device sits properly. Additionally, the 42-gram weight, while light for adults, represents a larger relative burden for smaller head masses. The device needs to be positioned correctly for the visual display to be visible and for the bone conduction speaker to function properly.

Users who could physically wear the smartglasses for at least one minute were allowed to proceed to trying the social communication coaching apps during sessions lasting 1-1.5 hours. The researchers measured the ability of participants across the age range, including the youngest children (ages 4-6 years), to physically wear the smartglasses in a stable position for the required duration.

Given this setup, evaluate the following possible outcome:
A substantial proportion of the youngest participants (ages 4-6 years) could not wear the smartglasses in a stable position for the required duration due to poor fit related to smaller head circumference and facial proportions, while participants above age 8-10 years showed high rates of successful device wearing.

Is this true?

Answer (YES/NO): NO